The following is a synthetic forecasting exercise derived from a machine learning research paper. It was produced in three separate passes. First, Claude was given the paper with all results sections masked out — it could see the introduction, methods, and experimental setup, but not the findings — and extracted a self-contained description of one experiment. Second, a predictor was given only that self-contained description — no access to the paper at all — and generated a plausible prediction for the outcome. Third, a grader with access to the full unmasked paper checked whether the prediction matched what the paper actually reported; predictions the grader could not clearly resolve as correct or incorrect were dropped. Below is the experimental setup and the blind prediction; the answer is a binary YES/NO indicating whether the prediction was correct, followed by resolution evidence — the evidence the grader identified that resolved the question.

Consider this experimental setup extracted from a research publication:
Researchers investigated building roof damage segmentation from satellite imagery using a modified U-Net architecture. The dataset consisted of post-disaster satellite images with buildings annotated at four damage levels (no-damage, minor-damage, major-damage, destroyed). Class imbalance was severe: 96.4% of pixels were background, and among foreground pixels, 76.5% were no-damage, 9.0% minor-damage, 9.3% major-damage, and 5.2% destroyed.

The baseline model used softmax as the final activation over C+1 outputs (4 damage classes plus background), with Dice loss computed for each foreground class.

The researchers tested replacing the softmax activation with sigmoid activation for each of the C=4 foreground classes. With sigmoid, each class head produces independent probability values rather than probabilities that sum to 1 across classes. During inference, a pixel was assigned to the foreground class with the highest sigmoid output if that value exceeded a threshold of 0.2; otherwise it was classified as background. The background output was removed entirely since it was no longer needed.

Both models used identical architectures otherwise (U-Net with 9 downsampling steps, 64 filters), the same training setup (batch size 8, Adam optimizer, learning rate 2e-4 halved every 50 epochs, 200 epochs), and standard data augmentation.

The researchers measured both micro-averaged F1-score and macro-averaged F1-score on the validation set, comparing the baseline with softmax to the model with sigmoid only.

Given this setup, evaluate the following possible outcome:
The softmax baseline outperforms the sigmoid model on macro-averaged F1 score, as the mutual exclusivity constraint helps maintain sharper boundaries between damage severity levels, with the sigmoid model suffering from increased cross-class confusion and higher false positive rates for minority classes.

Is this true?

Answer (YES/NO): NO